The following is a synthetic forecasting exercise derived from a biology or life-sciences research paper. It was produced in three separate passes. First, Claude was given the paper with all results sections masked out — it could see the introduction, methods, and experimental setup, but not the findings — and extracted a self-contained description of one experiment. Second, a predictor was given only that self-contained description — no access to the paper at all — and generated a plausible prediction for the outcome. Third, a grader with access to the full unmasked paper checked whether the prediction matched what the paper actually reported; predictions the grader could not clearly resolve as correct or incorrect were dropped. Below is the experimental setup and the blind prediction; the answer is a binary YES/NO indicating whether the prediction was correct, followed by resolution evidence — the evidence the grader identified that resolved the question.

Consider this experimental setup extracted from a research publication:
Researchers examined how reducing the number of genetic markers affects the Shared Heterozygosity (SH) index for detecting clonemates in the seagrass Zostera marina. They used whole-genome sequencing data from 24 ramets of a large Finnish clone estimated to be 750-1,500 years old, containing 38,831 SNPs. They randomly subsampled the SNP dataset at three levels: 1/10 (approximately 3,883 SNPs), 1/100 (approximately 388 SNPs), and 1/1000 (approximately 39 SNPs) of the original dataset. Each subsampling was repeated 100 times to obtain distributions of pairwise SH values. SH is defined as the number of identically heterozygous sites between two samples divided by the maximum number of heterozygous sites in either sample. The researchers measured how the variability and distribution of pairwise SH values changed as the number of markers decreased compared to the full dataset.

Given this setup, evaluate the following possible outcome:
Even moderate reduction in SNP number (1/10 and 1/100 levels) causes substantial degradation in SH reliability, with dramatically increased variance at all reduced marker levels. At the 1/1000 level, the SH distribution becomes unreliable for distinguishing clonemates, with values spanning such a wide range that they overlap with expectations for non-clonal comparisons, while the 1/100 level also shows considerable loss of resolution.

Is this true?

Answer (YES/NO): NO